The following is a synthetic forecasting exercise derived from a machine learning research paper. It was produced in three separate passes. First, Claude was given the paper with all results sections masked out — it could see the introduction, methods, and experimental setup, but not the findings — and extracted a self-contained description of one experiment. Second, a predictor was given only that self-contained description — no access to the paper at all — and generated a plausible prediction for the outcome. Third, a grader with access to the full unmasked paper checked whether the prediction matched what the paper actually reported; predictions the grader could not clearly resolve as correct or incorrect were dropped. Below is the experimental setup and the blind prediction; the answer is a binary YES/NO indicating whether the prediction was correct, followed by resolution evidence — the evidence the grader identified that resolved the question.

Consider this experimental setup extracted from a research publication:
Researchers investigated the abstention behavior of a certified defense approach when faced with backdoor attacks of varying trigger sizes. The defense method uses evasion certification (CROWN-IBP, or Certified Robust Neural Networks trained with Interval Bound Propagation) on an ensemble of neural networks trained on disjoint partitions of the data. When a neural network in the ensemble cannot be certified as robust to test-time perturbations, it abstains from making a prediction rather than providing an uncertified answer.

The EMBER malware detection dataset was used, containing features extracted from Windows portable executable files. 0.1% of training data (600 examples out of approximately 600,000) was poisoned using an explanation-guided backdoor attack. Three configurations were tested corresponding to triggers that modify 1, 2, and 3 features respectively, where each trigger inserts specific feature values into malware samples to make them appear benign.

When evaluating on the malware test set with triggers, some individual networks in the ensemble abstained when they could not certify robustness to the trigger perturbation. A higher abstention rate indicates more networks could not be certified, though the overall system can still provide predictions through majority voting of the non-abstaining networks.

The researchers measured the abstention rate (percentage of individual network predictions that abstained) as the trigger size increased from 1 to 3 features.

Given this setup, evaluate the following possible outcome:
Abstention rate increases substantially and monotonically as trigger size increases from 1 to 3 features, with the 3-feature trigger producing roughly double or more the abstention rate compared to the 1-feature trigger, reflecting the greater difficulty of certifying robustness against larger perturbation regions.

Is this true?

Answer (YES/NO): NO